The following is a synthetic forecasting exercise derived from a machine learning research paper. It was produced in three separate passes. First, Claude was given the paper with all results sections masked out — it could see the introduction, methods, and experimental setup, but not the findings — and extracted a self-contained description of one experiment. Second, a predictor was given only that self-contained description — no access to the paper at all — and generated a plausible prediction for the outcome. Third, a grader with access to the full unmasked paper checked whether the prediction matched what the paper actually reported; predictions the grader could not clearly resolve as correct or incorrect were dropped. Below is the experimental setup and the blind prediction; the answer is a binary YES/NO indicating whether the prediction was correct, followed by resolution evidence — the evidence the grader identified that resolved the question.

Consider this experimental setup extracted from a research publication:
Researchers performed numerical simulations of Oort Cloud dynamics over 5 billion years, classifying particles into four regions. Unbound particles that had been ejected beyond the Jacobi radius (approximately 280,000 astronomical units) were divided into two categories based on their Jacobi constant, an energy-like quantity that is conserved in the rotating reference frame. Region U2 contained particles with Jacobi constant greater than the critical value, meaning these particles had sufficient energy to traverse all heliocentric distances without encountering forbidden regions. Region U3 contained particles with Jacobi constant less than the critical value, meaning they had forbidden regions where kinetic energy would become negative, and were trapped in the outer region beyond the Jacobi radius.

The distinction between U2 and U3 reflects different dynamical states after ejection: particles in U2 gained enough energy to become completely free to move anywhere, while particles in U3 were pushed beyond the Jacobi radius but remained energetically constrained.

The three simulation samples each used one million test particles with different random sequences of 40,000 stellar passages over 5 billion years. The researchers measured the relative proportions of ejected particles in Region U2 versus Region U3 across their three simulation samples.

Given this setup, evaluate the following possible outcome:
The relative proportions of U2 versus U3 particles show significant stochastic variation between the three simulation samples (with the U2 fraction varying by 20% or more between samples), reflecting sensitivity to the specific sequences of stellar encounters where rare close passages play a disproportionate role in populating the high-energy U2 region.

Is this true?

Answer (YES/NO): YES